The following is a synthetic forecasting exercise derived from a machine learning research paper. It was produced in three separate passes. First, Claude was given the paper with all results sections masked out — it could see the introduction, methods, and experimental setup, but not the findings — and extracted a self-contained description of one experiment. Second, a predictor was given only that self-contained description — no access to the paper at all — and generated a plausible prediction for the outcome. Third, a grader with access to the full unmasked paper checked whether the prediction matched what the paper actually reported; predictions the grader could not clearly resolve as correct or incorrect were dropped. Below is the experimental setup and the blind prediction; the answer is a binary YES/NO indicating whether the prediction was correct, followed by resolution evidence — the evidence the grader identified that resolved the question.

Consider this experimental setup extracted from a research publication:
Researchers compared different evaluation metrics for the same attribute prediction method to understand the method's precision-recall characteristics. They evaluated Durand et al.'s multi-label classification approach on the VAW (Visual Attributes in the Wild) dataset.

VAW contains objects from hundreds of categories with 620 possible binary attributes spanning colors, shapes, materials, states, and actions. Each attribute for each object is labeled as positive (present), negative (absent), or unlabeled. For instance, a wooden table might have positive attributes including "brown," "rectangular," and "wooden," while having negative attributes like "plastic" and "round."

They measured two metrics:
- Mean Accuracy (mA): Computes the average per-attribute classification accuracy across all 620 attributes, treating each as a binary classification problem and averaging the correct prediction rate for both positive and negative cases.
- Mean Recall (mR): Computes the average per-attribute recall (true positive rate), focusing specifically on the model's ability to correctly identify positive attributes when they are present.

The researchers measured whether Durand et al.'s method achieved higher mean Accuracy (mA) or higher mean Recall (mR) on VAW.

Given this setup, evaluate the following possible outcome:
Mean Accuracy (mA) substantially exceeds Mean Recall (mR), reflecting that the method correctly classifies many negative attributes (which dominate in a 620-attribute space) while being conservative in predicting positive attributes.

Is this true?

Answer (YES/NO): NO